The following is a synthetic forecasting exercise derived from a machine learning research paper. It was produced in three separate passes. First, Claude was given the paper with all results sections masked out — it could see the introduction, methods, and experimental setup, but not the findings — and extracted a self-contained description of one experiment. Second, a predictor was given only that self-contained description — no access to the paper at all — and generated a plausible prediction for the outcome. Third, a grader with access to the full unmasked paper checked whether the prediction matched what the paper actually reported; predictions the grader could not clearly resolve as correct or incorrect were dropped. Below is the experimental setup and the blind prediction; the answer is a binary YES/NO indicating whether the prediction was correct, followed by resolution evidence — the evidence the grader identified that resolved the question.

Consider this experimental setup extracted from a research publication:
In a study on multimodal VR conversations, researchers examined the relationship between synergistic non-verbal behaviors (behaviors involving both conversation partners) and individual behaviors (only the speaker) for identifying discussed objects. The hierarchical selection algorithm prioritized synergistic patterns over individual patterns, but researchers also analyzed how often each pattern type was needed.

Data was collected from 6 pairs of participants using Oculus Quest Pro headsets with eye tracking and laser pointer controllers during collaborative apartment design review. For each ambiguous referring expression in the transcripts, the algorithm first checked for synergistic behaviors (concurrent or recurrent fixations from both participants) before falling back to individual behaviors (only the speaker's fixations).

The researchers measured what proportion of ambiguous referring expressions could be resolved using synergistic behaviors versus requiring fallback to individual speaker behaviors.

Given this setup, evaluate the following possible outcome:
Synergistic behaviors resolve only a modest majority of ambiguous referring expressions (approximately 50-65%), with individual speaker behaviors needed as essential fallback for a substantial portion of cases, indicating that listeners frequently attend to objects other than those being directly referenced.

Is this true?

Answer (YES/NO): YES